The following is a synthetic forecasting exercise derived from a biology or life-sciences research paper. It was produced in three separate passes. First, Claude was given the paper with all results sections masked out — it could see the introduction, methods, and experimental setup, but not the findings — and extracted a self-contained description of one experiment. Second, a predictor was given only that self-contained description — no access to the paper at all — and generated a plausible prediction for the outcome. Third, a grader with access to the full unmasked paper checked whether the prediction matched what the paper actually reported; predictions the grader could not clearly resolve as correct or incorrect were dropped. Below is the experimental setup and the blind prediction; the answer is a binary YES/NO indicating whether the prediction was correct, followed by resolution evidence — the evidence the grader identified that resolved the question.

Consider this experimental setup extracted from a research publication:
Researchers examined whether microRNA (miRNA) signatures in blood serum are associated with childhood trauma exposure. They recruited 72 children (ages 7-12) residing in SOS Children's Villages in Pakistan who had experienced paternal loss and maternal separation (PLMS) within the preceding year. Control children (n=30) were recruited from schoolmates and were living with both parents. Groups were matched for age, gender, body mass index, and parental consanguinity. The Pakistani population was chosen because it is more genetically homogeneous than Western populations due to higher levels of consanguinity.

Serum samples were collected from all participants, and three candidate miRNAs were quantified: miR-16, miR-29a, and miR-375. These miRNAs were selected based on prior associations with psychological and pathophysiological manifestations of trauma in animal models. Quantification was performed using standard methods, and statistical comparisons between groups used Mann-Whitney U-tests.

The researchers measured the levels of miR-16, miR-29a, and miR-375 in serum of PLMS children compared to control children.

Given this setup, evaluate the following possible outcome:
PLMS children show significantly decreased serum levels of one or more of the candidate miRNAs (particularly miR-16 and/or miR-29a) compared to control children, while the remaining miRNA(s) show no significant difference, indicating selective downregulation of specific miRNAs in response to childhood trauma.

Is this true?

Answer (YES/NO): NO